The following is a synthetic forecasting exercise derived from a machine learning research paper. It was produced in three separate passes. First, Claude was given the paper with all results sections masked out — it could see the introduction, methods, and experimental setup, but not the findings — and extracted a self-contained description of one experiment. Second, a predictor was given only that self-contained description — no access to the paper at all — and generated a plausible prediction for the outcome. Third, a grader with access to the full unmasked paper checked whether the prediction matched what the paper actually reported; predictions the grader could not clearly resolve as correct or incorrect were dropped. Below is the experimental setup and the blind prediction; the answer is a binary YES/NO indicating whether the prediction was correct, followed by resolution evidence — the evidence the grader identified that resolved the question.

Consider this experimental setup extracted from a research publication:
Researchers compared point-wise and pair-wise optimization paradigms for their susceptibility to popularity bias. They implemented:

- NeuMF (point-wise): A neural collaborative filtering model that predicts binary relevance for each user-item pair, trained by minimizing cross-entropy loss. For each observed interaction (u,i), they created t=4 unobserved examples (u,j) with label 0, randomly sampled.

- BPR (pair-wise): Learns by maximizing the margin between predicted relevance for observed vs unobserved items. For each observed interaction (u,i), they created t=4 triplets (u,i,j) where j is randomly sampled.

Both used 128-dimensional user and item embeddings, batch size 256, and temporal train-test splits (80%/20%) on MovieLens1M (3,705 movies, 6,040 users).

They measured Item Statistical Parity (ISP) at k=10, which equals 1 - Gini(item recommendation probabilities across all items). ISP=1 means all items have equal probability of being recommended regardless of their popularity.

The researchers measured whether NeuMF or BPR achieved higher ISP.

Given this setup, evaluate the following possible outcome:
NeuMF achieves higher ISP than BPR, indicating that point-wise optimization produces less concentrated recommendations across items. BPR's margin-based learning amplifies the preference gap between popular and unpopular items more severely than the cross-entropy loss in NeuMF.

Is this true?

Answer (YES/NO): YES